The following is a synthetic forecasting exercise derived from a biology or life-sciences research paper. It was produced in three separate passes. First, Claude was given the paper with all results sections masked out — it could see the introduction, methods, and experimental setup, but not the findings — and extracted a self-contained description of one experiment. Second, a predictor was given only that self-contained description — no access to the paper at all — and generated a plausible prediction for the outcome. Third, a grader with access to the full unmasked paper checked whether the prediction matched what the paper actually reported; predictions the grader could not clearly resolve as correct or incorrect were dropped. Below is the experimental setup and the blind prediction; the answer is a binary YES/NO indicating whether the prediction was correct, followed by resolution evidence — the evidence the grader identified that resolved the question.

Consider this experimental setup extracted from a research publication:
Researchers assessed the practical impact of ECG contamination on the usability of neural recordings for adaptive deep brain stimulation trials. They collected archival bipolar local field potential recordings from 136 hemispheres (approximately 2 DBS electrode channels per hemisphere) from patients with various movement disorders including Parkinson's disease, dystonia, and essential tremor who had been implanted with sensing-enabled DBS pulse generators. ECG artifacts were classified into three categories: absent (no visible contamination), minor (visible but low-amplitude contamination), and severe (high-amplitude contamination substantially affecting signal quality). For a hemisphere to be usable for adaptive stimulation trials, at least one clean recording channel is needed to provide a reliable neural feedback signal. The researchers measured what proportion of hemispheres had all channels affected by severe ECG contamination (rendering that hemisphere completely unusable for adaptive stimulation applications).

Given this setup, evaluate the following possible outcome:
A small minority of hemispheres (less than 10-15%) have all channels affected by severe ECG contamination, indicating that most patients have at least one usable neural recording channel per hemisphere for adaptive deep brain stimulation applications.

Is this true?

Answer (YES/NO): NO